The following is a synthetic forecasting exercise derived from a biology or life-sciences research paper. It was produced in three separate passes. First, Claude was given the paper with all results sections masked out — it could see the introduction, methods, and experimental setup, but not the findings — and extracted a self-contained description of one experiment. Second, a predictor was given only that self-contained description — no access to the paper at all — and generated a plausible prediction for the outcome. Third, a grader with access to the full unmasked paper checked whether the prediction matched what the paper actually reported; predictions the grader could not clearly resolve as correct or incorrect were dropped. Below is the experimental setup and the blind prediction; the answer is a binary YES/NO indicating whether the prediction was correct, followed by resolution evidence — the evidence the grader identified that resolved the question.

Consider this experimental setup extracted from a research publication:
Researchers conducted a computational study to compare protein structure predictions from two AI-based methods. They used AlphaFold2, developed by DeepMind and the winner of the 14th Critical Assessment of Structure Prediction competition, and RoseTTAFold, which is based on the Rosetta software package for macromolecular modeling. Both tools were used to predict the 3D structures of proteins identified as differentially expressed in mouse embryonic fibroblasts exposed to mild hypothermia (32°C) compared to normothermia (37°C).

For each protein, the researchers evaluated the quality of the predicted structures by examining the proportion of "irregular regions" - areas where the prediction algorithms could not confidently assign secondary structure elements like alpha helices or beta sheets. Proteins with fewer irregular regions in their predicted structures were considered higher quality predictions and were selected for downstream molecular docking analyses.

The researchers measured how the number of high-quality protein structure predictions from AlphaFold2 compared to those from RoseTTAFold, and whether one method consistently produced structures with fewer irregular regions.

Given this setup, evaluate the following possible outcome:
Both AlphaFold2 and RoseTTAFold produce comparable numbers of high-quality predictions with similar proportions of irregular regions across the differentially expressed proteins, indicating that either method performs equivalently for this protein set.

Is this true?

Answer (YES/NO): NO